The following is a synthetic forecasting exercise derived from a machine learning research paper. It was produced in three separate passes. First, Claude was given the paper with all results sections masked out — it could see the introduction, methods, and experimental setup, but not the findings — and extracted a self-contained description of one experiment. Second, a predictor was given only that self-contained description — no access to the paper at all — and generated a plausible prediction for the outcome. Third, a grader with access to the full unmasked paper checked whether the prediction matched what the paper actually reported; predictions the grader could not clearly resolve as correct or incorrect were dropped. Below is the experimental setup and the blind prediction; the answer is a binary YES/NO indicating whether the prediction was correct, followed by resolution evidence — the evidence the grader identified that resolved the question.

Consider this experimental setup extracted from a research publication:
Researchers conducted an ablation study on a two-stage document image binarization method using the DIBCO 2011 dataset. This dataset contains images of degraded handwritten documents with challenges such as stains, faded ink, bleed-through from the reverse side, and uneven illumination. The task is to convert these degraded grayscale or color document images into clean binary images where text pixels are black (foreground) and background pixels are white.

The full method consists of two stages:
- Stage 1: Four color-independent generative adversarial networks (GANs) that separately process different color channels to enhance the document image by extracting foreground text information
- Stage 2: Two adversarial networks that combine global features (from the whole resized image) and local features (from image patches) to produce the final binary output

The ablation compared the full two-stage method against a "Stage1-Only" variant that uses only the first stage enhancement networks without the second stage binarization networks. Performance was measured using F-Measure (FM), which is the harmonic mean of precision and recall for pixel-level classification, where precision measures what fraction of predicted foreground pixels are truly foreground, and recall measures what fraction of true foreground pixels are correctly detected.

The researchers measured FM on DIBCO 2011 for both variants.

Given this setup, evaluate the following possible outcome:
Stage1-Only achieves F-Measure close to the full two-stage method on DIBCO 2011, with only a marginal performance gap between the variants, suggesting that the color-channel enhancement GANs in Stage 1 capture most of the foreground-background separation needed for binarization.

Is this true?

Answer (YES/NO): YES